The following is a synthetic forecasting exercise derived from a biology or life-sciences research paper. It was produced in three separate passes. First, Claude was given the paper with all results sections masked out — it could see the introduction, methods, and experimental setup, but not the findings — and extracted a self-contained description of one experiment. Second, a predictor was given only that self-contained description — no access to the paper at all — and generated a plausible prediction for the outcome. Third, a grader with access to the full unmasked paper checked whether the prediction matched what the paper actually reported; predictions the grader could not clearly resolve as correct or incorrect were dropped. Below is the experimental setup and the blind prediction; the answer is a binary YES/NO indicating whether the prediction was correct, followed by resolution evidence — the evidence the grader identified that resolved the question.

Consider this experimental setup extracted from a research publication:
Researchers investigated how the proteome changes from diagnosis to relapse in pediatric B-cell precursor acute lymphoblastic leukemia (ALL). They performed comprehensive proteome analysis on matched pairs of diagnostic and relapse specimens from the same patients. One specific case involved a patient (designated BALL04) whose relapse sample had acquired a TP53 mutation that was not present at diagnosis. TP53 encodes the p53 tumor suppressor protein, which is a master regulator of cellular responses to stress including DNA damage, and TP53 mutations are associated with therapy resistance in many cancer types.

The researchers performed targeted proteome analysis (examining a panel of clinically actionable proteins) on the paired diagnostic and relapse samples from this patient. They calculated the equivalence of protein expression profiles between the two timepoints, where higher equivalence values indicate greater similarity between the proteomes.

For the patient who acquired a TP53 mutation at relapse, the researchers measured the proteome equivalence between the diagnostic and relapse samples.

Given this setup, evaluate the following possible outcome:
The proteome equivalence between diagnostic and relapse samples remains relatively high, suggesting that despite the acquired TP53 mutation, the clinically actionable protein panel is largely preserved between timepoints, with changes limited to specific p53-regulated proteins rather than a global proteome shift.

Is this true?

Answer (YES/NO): YES